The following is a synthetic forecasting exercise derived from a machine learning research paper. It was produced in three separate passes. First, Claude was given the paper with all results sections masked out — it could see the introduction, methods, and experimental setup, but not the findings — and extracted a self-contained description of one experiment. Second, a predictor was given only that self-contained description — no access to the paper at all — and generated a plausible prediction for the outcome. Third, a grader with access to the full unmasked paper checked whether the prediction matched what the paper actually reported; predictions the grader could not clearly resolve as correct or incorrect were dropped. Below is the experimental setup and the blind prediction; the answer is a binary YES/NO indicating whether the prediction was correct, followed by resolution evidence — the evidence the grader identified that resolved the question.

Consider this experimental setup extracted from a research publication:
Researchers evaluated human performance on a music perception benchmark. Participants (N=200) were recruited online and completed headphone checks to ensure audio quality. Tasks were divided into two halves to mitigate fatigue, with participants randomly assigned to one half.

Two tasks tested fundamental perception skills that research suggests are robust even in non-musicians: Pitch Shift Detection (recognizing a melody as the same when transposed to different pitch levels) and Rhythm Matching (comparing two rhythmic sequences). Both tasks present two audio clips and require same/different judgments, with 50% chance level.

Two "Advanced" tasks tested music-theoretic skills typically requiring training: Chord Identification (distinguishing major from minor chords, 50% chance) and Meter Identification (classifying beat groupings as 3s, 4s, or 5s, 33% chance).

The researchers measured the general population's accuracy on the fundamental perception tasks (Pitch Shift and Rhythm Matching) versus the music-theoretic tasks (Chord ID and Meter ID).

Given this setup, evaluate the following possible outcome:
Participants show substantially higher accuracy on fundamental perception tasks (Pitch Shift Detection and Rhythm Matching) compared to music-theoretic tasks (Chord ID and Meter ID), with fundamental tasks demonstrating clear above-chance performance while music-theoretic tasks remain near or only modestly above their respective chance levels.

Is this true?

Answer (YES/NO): YES